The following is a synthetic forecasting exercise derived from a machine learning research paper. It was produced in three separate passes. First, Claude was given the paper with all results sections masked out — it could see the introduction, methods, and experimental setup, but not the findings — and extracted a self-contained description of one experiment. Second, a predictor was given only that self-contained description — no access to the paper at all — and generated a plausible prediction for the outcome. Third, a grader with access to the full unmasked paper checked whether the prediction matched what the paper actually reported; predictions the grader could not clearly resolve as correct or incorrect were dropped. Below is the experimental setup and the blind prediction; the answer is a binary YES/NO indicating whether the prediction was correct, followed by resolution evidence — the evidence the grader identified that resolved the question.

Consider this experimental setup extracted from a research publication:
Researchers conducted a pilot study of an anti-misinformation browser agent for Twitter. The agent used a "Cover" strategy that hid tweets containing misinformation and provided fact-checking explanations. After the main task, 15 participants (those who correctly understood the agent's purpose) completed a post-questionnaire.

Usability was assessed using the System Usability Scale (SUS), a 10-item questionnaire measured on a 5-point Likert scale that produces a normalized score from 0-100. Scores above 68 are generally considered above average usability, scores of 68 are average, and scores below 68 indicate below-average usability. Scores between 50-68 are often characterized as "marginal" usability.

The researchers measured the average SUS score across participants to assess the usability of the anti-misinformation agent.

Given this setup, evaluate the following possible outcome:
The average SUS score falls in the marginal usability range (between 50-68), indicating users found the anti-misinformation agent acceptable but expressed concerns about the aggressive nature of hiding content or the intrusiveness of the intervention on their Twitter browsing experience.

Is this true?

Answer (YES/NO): YES